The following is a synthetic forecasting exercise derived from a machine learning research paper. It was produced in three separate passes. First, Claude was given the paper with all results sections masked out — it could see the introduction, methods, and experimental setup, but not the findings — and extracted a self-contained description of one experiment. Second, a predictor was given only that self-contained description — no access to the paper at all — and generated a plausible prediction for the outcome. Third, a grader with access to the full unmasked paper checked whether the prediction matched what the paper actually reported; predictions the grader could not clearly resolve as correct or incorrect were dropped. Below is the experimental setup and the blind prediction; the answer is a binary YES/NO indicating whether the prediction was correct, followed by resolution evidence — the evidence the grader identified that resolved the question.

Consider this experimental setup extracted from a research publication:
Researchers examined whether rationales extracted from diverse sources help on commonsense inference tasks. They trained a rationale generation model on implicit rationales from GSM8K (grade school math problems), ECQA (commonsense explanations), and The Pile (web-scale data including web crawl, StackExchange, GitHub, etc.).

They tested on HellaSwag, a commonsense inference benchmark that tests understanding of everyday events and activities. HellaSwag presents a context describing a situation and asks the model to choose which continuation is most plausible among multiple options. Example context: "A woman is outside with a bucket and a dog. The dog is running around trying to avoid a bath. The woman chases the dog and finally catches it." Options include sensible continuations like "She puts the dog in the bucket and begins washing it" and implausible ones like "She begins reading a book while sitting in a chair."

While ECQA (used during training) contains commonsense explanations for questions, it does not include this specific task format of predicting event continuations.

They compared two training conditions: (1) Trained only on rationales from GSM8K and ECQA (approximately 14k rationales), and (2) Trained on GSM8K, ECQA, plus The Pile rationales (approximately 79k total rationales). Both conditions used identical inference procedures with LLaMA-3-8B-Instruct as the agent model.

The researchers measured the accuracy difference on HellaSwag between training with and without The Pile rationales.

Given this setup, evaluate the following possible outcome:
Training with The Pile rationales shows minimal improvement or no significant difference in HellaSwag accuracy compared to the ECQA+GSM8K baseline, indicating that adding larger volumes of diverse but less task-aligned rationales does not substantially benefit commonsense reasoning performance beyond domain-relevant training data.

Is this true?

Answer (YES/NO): NO